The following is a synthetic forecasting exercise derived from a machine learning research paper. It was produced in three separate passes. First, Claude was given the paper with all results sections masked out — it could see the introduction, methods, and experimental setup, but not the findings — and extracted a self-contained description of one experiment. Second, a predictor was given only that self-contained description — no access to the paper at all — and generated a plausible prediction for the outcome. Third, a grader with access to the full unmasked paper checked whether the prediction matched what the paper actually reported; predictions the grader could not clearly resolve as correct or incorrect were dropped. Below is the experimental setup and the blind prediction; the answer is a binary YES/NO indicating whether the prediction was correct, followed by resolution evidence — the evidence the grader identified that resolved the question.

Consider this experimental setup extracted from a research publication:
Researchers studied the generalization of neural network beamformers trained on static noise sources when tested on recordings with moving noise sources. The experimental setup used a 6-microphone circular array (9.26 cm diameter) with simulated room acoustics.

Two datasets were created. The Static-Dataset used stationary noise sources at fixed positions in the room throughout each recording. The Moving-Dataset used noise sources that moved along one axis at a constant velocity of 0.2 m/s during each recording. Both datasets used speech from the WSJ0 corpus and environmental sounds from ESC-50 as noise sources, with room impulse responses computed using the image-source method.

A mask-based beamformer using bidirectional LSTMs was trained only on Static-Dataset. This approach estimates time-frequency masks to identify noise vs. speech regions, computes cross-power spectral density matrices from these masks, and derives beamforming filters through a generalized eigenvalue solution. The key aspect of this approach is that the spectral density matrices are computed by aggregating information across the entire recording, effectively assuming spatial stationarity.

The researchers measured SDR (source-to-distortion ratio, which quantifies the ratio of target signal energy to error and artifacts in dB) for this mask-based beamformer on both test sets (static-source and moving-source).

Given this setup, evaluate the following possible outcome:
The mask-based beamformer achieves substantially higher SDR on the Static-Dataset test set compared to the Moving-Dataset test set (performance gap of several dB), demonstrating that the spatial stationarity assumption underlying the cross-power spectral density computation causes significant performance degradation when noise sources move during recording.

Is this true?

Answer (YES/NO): NO